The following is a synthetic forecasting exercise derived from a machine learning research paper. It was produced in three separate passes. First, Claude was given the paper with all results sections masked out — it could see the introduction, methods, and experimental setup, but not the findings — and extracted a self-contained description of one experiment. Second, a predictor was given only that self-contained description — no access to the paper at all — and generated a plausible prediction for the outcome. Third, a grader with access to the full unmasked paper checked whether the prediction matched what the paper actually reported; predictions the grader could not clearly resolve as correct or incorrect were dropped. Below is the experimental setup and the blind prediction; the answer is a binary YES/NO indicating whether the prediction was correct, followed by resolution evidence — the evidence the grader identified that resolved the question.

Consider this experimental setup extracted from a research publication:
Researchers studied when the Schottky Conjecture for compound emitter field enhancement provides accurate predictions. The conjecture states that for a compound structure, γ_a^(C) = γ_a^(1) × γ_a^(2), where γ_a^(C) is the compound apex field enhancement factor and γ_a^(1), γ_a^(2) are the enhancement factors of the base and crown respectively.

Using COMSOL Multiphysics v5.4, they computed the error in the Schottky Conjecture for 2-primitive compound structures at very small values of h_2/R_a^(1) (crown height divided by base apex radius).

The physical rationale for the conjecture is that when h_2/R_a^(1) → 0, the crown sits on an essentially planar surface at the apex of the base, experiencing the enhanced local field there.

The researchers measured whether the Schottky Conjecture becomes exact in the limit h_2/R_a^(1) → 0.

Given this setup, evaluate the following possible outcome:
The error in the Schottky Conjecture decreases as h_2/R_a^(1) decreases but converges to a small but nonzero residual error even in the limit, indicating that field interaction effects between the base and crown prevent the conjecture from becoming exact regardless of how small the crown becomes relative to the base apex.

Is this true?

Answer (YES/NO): NO